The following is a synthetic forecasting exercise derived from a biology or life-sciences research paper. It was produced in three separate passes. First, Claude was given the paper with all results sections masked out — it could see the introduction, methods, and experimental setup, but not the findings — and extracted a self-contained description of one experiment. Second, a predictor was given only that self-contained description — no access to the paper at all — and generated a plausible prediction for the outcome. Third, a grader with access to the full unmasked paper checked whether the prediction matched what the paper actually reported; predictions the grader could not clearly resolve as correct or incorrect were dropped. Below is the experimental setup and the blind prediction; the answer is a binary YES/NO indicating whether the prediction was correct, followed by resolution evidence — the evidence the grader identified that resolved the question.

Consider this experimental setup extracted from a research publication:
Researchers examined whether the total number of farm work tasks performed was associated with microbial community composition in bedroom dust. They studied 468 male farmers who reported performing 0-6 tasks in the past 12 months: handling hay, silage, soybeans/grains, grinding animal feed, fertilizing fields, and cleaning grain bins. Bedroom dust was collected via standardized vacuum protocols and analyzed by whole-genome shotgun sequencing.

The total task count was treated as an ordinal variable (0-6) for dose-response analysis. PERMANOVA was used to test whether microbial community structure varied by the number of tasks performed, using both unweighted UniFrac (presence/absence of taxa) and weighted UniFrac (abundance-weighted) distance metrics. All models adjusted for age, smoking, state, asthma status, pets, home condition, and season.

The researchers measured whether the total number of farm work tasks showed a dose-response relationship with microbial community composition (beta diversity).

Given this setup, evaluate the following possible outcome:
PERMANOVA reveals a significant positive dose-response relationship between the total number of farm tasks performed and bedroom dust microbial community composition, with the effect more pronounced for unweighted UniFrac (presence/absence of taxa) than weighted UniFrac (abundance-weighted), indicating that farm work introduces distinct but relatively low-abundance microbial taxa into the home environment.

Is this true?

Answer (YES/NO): NO